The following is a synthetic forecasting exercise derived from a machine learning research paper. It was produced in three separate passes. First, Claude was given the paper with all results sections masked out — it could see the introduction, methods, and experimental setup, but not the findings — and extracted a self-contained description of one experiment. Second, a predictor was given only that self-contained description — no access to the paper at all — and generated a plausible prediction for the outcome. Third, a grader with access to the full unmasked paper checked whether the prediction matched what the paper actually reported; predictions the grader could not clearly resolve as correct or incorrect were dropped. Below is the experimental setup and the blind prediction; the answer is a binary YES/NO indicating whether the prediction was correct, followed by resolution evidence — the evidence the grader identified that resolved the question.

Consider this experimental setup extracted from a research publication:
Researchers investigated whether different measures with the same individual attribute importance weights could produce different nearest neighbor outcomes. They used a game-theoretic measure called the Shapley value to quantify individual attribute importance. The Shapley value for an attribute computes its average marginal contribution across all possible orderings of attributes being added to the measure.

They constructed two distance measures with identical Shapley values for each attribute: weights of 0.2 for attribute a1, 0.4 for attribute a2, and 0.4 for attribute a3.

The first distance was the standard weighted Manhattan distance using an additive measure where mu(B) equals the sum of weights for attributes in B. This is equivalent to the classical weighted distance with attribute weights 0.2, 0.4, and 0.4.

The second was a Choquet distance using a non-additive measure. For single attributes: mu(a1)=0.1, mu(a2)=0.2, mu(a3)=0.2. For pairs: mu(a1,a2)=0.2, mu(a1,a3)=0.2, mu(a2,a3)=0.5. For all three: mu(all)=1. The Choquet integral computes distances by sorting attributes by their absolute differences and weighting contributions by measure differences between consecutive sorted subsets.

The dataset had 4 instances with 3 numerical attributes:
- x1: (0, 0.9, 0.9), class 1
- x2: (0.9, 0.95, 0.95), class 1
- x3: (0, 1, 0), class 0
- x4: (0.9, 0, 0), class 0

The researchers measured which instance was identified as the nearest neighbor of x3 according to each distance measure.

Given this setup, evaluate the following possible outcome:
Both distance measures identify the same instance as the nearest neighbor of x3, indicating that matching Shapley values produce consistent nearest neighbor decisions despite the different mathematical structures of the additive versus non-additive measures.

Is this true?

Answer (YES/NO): NO